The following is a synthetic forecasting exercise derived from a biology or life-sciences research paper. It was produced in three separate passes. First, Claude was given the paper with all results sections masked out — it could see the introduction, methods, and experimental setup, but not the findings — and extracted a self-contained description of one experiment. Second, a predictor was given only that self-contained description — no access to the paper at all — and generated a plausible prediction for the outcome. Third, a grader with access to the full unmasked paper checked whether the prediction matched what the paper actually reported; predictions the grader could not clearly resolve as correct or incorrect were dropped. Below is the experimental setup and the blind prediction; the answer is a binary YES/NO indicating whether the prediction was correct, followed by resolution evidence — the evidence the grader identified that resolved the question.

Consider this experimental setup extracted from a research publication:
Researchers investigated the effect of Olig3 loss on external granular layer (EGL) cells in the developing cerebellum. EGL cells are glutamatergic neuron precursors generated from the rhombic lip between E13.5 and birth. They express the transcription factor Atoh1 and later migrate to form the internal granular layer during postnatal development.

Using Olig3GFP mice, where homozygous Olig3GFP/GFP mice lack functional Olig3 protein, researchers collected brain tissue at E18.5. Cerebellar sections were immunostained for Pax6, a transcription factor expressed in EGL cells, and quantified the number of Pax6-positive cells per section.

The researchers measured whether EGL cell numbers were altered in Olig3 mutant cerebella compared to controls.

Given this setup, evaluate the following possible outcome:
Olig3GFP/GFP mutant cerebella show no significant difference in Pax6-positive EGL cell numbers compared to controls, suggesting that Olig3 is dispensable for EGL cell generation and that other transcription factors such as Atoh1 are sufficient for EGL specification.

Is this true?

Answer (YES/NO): NO